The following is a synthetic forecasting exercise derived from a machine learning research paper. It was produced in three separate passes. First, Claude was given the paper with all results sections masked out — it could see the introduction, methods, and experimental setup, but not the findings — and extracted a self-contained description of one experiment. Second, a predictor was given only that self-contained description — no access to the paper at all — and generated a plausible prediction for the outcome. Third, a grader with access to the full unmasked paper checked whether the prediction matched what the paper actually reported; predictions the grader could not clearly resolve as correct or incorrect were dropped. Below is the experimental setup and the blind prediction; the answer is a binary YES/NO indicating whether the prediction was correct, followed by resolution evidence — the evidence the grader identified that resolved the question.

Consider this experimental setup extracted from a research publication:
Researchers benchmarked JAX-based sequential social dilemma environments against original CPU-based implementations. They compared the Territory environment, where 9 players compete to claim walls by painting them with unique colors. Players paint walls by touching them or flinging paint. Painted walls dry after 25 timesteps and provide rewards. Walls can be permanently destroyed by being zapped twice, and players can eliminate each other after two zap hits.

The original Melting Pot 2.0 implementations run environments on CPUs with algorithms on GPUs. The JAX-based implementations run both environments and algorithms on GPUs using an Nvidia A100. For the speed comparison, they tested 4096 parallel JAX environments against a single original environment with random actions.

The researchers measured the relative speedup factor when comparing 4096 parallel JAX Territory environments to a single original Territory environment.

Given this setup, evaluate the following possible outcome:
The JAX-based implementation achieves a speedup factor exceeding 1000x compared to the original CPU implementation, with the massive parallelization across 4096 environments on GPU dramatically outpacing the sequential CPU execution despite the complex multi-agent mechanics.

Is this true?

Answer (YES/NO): NO